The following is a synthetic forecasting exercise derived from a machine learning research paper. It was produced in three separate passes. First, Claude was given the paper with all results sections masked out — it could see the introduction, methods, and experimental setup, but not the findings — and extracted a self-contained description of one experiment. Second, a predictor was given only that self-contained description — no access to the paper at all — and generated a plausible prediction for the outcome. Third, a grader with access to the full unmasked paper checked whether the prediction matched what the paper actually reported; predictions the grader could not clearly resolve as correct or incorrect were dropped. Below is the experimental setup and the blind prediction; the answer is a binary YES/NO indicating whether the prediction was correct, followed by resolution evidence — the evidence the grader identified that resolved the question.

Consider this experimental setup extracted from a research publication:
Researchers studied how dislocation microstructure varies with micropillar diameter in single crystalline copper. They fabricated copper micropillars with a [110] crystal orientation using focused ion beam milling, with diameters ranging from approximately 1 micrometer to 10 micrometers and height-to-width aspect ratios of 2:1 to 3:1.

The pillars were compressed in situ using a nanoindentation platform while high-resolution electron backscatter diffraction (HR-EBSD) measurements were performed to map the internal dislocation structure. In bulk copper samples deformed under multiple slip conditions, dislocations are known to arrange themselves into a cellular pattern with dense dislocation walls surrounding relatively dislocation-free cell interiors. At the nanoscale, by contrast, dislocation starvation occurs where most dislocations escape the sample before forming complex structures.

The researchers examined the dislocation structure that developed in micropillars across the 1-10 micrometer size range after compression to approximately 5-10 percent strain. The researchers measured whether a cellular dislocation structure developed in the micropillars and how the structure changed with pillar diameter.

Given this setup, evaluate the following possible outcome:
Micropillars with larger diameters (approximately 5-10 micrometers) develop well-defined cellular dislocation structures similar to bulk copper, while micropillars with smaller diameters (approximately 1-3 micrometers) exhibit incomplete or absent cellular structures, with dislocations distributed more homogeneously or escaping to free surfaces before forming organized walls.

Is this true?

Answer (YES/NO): YES